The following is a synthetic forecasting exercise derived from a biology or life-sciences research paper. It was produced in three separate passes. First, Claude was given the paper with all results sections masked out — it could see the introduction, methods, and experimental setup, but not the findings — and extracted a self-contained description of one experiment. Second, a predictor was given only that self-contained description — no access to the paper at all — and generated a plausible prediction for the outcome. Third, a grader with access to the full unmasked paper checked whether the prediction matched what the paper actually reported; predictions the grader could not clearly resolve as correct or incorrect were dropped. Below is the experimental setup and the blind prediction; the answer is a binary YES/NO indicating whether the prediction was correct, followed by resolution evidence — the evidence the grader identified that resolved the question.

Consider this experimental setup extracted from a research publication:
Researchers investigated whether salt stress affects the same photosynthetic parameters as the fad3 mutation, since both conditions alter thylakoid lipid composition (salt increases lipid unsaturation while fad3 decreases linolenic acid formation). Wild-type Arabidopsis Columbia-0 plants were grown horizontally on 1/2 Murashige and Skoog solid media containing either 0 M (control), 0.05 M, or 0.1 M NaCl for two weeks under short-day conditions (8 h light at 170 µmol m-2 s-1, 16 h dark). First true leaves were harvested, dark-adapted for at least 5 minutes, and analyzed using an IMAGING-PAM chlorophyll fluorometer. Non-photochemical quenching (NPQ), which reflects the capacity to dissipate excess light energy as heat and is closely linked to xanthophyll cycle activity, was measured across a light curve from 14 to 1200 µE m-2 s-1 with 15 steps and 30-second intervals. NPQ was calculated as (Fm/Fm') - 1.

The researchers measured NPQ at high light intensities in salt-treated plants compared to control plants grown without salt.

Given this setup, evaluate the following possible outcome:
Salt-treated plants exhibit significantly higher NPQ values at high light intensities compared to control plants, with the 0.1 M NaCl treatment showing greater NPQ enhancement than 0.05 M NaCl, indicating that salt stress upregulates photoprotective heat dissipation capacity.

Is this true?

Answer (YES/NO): NO